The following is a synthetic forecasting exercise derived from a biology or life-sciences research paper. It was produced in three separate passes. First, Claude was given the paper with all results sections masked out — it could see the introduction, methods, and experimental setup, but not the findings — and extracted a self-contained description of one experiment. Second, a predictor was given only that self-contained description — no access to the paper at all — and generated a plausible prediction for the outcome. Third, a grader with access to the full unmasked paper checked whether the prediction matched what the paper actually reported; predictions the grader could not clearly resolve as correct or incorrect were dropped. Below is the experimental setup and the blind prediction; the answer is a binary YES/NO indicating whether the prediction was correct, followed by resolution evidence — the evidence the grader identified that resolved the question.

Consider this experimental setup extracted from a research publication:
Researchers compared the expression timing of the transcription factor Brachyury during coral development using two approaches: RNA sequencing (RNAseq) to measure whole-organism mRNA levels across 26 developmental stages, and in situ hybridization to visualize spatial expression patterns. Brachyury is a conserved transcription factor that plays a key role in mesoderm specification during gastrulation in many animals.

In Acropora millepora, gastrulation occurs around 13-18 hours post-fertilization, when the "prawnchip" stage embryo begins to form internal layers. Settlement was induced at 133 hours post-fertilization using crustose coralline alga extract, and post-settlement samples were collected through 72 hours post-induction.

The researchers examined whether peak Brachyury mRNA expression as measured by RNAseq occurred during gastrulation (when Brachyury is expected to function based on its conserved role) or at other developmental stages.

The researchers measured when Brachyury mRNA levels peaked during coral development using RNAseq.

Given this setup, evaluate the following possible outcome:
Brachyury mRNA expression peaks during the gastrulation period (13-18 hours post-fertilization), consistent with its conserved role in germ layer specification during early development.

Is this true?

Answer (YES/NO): NO